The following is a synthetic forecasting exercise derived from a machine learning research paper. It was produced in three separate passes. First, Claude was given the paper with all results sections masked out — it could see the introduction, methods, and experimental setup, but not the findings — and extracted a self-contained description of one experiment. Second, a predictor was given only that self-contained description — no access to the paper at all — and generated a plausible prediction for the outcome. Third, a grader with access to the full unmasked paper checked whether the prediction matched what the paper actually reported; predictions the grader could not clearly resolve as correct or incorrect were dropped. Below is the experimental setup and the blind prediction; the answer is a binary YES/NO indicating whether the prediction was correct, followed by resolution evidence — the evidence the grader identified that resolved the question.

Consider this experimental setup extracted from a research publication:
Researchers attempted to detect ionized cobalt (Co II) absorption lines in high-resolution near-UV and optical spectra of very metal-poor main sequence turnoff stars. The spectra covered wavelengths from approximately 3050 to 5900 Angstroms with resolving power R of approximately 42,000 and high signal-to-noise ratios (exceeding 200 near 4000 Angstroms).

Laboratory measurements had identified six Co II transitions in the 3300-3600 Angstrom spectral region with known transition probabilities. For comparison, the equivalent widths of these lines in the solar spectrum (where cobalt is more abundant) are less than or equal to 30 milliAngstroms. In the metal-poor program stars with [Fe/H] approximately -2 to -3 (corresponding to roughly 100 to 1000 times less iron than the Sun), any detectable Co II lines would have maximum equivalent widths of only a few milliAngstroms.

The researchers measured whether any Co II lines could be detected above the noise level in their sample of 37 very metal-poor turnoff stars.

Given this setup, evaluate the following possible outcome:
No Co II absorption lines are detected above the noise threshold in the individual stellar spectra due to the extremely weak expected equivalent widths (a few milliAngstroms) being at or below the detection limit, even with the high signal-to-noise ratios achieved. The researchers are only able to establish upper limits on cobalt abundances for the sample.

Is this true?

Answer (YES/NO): NO